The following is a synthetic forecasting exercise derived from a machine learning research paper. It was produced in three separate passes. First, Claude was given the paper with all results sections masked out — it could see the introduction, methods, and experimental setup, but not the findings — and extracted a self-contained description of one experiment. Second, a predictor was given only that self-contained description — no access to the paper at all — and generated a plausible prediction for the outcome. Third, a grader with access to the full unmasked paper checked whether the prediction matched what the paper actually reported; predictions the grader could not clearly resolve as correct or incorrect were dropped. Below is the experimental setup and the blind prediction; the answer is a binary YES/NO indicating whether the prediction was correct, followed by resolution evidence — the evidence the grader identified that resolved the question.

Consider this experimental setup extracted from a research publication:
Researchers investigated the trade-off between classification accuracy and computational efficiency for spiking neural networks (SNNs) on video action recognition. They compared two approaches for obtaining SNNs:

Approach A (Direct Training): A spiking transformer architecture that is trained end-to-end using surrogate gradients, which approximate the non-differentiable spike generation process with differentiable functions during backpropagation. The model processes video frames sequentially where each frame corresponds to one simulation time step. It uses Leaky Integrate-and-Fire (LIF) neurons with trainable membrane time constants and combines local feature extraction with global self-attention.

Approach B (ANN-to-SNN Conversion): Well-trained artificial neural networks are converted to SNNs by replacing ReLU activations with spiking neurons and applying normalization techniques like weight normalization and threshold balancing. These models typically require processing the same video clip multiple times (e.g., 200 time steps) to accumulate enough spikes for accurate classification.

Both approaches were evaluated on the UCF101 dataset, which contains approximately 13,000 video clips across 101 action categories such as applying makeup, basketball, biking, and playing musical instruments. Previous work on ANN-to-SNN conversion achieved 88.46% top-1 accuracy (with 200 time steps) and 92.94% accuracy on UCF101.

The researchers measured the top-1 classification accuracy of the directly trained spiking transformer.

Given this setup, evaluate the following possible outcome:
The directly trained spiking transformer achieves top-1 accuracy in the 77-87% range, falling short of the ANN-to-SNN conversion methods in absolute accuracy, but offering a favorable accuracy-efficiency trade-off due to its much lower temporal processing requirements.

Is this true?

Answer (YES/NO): YES